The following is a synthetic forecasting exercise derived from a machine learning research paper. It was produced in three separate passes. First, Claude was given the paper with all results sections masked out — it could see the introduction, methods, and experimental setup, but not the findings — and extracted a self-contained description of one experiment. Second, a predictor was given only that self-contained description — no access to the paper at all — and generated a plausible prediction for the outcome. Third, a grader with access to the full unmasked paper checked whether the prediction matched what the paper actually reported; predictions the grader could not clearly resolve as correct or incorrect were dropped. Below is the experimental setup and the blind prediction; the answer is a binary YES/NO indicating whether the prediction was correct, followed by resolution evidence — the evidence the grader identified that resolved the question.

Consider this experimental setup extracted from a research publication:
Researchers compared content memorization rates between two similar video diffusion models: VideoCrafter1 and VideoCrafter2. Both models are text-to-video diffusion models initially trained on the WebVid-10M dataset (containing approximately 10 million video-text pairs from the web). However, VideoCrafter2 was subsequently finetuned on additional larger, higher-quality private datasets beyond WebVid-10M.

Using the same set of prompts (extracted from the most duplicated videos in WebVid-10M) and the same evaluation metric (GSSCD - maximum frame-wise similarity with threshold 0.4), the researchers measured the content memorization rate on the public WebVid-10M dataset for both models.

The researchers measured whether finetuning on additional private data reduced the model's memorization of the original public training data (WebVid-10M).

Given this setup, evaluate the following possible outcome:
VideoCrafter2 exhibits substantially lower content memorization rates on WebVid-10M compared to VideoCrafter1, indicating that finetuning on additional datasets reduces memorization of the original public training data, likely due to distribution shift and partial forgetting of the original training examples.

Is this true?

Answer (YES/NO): NO